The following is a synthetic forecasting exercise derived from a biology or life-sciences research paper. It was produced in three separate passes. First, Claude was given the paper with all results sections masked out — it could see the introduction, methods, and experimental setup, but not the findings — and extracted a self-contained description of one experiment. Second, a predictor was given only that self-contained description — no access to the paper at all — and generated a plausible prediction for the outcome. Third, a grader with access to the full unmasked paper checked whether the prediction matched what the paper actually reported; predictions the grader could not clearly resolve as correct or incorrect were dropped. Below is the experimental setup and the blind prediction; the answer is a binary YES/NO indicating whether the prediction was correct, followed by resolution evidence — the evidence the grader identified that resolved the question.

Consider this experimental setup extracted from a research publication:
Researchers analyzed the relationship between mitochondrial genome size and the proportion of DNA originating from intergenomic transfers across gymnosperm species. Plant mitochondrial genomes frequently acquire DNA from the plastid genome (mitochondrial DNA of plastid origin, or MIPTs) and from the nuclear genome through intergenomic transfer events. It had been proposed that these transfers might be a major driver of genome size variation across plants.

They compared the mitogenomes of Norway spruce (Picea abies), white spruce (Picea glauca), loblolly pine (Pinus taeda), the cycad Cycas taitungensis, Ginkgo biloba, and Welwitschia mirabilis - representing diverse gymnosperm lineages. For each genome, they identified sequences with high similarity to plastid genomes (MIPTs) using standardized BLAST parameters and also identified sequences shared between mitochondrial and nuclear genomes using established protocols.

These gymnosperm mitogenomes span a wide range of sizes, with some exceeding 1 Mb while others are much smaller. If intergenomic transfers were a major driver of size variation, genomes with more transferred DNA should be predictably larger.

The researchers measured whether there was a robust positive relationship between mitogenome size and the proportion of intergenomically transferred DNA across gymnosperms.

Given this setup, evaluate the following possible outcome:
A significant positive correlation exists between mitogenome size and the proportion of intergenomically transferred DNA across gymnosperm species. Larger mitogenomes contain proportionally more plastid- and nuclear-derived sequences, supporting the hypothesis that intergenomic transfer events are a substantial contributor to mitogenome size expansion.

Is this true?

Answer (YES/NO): NO